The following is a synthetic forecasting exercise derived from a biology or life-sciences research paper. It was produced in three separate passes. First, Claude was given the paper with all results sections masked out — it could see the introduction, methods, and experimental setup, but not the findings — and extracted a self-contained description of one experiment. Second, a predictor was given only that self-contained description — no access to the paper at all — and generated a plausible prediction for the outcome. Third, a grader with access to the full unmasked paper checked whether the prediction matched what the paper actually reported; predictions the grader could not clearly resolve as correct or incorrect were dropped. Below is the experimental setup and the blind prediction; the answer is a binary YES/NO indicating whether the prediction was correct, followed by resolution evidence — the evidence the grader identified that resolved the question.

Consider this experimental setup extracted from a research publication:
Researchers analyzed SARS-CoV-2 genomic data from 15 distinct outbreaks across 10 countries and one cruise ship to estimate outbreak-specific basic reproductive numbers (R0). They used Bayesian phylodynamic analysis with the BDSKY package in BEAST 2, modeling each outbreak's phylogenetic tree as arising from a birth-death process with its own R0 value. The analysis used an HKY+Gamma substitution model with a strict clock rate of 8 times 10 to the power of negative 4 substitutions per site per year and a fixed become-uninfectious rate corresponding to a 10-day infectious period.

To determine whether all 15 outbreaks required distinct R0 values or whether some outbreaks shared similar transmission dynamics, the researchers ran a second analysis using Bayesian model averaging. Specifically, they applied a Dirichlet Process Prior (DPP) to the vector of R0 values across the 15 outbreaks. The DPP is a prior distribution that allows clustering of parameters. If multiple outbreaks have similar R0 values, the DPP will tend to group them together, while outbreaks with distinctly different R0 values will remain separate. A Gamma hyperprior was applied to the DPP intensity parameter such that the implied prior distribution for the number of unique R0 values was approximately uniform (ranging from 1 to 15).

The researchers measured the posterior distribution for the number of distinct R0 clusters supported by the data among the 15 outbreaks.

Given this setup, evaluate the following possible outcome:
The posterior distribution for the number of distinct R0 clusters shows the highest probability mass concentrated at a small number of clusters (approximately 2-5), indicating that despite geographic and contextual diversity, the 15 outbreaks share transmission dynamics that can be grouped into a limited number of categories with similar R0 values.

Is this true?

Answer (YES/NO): YES